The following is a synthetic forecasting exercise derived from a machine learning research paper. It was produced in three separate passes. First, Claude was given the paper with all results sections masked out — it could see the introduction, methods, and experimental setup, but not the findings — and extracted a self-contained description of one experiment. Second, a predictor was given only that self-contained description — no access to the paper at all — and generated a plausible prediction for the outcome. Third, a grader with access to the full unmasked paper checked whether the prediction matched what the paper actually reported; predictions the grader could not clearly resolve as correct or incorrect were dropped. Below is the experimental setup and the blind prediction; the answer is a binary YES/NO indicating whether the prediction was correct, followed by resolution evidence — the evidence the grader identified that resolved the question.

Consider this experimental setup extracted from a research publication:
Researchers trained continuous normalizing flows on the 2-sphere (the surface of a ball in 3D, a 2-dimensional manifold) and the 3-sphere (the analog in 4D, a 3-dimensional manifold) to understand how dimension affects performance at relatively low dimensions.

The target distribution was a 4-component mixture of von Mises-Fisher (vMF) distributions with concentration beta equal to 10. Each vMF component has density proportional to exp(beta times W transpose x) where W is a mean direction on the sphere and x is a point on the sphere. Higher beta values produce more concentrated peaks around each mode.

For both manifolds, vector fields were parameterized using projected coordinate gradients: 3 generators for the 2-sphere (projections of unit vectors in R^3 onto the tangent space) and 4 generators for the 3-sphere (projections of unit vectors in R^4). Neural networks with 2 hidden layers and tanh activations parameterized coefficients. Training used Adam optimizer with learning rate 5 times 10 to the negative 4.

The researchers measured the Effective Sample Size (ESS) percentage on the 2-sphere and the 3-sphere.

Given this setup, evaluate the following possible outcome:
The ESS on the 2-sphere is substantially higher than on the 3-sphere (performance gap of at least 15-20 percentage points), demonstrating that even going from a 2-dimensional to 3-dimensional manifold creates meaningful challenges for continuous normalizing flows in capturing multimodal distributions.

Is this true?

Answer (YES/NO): NO